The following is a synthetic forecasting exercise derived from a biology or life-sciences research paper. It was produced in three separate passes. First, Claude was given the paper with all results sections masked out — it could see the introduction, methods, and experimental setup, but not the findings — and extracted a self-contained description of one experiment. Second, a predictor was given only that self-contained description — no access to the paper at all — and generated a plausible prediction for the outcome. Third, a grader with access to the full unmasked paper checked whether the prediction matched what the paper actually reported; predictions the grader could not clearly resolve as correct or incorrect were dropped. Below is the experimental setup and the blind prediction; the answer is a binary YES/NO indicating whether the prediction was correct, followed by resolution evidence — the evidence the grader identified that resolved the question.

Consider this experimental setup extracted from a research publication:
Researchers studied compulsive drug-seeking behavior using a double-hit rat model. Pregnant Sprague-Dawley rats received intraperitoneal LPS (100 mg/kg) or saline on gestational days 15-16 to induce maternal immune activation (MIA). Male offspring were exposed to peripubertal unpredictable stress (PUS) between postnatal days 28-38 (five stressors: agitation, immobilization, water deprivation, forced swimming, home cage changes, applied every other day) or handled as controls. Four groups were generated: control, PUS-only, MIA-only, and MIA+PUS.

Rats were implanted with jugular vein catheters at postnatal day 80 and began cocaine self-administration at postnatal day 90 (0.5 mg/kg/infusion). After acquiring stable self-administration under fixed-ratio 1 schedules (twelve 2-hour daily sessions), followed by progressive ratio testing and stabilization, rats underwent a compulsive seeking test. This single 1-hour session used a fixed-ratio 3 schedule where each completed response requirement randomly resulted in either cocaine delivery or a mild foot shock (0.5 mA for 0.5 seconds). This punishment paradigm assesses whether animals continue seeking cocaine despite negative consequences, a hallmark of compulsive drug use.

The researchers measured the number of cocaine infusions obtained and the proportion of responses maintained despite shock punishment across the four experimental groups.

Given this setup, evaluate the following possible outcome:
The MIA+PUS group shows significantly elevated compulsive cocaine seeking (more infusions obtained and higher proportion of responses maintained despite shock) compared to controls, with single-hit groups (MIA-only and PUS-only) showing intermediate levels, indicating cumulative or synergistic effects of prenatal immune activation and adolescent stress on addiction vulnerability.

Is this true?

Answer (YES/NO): NO